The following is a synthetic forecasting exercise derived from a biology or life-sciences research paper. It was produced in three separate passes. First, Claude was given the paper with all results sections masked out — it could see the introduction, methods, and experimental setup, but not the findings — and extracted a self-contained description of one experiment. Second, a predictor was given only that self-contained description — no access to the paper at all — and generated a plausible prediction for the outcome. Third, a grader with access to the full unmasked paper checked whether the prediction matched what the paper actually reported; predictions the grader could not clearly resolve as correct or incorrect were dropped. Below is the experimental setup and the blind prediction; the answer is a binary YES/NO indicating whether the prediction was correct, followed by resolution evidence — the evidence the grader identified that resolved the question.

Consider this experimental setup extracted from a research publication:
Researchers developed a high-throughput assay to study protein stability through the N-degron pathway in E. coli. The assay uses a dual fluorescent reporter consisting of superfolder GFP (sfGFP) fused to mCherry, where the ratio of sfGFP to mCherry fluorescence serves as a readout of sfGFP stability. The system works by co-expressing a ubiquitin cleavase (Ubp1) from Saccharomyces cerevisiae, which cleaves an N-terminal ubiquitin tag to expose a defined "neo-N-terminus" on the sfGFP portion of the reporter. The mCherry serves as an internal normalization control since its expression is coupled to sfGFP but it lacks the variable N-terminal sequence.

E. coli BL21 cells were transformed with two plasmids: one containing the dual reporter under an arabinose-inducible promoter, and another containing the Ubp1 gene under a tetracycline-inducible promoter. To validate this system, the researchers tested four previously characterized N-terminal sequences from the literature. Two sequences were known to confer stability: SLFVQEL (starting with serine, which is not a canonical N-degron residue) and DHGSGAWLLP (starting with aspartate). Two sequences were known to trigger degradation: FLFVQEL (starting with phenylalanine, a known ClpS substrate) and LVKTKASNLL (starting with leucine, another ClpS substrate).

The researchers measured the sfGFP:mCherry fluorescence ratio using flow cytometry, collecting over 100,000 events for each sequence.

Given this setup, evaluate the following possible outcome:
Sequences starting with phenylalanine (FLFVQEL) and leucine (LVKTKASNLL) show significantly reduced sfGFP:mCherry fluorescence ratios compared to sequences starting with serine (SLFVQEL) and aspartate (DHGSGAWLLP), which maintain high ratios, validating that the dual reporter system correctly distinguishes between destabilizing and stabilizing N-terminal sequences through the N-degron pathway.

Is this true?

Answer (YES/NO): YES